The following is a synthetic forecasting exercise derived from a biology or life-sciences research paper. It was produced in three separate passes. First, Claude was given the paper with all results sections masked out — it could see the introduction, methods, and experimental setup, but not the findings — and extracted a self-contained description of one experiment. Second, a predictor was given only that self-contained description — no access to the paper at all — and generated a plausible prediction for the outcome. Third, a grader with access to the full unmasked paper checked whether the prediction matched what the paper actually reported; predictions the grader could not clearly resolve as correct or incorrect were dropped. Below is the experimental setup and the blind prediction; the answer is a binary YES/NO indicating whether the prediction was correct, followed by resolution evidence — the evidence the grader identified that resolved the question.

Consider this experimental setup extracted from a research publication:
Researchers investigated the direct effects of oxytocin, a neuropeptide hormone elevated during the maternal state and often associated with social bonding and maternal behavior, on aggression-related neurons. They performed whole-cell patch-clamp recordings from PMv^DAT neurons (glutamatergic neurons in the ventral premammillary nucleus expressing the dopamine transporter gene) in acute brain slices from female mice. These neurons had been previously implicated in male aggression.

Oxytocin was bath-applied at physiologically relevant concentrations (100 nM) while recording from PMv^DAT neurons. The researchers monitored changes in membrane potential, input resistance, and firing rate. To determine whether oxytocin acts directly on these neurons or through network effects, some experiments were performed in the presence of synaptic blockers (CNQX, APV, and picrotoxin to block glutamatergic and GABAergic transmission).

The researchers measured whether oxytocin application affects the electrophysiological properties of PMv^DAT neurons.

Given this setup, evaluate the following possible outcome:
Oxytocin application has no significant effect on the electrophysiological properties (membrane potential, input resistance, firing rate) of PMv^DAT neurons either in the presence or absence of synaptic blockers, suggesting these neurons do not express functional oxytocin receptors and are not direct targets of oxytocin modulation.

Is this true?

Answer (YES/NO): NO